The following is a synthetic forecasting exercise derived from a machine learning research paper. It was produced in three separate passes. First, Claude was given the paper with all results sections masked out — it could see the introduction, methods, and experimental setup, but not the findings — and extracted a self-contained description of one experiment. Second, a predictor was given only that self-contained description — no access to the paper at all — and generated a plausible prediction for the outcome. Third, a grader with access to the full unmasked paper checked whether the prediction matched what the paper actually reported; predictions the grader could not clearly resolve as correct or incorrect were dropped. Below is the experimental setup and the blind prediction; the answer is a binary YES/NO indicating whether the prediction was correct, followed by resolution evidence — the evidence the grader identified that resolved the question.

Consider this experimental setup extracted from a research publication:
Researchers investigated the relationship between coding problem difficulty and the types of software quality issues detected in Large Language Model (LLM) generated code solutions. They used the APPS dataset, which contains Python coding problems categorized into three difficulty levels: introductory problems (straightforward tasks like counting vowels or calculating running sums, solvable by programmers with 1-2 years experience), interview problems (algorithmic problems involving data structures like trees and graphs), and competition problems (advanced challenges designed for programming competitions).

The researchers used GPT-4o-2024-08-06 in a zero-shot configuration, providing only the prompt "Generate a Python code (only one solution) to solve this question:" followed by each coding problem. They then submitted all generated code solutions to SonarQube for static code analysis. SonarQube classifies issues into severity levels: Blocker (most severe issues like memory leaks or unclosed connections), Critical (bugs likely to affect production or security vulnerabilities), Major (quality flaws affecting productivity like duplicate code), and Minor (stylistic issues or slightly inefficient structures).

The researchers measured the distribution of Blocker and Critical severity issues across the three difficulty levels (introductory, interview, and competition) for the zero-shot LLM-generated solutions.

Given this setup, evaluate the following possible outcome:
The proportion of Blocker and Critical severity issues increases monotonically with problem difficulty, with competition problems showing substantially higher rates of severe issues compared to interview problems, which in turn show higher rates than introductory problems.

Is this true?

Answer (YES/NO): NO